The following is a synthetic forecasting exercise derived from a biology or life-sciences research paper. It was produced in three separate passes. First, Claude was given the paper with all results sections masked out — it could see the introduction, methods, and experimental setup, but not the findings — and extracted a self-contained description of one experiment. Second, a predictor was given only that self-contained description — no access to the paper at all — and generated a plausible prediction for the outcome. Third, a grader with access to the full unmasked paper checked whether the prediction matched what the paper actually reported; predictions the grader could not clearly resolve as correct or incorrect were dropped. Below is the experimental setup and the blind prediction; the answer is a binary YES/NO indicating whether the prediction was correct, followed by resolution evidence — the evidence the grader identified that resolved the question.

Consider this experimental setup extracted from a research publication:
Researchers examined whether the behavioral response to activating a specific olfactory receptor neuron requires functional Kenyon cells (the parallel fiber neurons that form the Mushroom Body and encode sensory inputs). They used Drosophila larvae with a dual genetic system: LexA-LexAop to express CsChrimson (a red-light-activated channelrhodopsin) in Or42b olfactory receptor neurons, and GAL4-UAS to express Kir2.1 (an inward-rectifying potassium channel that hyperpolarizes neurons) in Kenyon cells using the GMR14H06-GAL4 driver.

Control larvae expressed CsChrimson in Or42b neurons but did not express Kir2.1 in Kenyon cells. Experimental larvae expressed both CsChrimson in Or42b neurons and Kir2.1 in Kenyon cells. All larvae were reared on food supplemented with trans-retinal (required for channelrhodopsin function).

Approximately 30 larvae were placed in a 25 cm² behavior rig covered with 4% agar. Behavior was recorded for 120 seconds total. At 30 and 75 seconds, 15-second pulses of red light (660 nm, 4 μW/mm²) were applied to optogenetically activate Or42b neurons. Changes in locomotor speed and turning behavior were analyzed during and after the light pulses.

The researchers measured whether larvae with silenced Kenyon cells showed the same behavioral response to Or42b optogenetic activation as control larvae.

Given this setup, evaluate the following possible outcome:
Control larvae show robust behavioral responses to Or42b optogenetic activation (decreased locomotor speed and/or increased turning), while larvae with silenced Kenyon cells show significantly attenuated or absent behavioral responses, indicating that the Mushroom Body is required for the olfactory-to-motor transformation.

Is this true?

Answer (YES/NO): NO